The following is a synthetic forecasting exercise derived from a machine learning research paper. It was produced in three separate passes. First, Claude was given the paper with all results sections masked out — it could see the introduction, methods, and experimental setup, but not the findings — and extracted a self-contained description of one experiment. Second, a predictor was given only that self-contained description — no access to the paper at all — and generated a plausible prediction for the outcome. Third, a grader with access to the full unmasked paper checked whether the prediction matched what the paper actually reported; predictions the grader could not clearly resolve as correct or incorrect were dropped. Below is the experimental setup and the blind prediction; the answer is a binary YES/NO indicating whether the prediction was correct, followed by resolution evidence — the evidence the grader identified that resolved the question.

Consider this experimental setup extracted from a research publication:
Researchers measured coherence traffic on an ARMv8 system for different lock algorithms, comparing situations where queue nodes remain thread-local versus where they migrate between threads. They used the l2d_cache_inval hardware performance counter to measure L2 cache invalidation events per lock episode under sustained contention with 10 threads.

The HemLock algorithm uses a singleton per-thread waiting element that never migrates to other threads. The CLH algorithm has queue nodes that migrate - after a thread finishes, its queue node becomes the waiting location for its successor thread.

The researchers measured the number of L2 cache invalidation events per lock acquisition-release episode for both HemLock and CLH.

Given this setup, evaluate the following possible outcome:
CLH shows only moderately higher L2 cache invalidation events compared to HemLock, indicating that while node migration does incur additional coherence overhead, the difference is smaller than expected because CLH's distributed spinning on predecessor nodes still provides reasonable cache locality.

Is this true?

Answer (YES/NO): NO